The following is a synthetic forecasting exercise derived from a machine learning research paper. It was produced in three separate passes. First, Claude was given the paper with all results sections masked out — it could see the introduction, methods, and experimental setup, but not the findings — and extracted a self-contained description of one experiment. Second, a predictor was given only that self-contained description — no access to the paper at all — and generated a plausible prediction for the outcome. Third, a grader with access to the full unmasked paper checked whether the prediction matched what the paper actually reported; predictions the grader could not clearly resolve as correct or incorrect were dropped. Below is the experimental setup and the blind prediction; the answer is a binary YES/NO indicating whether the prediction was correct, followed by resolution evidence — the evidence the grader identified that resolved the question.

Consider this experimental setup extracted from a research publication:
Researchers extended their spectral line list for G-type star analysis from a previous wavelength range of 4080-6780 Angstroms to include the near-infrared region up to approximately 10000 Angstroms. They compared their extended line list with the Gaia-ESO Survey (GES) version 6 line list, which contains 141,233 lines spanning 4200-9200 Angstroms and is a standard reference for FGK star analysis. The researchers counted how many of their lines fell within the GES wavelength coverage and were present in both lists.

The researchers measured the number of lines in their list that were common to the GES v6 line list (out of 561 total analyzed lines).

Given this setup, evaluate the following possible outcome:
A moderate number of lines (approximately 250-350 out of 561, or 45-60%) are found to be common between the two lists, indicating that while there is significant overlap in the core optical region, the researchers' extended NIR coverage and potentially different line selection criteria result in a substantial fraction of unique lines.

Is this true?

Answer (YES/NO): NO